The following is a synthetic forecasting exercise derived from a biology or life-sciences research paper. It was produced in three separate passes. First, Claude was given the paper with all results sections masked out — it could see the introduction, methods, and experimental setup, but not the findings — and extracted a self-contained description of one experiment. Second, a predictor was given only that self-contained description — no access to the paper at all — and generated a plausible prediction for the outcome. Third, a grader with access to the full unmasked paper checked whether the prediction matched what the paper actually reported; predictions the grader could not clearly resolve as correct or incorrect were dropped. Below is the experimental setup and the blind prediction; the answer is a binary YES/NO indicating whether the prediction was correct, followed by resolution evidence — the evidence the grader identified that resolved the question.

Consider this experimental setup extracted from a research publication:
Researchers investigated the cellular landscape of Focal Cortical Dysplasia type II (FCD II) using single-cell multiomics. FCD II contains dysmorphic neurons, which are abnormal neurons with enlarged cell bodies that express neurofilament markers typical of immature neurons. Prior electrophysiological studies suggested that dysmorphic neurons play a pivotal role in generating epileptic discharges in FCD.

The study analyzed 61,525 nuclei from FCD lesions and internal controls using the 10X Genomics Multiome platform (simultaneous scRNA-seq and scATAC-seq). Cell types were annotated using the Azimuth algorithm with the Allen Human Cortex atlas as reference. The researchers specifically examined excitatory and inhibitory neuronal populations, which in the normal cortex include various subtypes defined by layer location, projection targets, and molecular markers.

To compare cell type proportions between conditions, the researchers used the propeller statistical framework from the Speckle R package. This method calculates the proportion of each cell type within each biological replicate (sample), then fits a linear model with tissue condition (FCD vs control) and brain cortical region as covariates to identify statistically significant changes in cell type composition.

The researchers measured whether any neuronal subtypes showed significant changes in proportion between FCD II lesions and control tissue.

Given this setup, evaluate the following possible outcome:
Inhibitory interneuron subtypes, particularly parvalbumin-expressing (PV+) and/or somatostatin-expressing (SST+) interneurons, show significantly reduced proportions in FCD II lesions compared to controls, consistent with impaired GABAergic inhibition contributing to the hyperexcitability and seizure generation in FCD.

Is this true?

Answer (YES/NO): NO